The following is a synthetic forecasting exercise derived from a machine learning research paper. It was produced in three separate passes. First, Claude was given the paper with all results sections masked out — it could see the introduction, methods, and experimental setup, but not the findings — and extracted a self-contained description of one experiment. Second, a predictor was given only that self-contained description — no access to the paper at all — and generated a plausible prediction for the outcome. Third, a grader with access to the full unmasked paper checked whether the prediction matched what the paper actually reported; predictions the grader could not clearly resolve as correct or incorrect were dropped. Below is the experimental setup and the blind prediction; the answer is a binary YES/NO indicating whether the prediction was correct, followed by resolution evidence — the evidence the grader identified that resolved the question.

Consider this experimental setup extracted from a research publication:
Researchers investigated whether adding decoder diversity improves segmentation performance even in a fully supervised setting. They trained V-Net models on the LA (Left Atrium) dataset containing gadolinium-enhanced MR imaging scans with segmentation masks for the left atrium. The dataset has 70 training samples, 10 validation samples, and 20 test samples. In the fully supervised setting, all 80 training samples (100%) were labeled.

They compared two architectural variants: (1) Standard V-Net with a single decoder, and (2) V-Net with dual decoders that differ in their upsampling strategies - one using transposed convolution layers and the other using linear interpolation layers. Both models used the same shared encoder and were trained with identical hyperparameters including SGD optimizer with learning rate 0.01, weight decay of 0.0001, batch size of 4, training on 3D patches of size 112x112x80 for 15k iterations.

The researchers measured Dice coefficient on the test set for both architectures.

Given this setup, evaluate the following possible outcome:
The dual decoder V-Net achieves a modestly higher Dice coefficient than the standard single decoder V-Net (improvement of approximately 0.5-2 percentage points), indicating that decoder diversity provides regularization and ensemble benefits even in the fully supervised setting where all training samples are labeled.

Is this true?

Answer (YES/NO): YES